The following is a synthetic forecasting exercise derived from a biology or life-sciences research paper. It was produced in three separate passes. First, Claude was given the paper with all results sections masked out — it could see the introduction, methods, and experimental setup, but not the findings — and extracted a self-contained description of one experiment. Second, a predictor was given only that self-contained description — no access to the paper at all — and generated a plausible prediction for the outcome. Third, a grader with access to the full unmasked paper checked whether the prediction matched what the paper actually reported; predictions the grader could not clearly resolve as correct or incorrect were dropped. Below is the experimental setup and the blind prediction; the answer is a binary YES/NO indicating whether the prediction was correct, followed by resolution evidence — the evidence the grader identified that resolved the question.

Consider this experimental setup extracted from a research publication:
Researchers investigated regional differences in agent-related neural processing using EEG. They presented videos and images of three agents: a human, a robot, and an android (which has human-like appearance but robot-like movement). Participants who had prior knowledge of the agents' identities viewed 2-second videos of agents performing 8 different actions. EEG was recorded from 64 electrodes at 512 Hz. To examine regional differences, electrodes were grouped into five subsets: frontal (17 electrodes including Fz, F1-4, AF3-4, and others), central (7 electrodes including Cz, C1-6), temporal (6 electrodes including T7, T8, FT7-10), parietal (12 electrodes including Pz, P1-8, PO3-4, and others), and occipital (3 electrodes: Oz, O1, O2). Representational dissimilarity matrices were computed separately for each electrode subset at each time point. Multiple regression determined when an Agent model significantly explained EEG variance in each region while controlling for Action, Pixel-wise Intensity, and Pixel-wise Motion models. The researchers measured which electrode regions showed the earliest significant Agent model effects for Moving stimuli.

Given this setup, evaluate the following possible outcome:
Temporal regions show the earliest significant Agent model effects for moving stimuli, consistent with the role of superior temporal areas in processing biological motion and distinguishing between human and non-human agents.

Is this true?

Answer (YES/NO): NO